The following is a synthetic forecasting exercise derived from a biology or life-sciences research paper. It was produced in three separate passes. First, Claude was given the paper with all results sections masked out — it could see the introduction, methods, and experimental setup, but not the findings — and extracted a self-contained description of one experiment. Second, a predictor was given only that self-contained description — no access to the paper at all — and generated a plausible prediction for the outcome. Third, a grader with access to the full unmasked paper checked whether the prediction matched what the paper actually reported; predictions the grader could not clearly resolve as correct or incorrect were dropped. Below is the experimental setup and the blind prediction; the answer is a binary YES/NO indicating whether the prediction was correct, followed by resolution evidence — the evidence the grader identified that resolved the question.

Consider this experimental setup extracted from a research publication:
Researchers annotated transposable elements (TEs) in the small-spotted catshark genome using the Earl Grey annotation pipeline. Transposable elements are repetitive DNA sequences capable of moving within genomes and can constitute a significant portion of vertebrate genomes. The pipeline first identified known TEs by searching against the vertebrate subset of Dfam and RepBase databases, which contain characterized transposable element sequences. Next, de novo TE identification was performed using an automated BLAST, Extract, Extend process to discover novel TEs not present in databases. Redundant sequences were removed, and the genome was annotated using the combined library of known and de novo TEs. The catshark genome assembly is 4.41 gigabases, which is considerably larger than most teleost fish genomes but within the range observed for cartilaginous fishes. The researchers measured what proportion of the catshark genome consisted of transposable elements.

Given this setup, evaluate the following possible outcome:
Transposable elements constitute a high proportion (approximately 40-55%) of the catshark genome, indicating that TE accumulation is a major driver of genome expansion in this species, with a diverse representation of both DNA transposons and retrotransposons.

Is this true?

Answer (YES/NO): NO